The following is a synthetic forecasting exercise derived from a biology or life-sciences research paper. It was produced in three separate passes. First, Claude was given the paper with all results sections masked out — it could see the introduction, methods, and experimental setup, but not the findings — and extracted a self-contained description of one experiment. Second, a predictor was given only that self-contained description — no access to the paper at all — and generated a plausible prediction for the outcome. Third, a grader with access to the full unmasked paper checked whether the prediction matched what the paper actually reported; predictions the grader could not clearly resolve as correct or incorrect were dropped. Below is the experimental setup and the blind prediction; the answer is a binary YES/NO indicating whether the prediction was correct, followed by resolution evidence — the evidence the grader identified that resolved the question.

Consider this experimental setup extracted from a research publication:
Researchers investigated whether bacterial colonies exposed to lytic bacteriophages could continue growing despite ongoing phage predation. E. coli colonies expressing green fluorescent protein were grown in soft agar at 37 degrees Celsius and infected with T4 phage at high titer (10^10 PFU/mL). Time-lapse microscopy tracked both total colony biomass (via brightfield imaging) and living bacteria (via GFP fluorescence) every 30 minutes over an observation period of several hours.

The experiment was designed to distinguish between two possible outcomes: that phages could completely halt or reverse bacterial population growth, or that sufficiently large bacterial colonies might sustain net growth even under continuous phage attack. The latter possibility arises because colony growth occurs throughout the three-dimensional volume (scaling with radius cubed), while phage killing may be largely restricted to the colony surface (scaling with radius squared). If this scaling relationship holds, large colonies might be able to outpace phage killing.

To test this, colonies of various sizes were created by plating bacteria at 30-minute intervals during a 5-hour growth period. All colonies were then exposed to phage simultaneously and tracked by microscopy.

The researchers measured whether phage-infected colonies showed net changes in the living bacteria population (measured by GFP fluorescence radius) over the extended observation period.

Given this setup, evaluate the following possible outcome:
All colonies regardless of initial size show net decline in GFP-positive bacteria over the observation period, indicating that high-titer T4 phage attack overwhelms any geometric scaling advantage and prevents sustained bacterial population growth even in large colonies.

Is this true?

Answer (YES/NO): NO